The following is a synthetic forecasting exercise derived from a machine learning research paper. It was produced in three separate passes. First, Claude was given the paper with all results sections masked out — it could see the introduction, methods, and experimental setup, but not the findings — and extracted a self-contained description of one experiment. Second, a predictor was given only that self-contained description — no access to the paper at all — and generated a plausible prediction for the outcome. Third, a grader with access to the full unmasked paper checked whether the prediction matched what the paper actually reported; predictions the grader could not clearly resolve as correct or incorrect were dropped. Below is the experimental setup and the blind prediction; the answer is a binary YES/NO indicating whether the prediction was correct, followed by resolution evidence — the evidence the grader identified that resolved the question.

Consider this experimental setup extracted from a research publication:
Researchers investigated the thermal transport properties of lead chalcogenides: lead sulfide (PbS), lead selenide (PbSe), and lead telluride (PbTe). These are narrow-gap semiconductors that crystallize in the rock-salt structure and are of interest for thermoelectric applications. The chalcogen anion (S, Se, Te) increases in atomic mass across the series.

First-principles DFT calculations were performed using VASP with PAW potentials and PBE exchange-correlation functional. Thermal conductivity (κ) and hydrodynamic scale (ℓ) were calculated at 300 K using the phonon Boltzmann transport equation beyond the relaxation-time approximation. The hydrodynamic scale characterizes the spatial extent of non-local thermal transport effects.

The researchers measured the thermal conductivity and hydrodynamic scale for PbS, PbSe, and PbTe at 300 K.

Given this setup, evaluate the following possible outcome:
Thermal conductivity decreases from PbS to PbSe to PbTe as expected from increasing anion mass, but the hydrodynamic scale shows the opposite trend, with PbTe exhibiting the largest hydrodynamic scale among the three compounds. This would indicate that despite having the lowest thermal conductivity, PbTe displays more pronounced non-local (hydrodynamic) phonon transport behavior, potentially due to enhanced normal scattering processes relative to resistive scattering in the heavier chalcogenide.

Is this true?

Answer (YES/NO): NO